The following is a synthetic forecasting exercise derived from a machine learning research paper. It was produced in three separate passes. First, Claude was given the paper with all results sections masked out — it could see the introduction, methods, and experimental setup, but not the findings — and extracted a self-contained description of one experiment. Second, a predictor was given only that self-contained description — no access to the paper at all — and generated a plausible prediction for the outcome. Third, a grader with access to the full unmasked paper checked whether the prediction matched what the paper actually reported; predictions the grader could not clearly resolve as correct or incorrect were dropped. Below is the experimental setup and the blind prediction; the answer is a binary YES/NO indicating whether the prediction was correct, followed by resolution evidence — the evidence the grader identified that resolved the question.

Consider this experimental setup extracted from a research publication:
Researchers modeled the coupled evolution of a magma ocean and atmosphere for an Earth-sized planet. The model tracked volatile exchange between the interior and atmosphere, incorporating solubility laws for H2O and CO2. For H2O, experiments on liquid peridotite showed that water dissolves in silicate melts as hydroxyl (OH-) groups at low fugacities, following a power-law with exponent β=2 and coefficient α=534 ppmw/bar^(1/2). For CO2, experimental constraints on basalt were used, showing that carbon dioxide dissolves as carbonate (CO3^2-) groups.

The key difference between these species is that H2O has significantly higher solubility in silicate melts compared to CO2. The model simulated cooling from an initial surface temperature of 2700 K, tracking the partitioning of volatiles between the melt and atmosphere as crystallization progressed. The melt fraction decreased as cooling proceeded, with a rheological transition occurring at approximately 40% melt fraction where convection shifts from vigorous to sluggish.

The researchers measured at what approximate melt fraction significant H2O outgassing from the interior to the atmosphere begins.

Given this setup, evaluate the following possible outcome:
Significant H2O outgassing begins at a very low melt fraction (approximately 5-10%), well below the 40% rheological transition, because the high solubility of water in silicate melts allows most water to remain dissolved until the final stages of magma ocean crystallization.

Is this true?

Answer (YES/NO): NO